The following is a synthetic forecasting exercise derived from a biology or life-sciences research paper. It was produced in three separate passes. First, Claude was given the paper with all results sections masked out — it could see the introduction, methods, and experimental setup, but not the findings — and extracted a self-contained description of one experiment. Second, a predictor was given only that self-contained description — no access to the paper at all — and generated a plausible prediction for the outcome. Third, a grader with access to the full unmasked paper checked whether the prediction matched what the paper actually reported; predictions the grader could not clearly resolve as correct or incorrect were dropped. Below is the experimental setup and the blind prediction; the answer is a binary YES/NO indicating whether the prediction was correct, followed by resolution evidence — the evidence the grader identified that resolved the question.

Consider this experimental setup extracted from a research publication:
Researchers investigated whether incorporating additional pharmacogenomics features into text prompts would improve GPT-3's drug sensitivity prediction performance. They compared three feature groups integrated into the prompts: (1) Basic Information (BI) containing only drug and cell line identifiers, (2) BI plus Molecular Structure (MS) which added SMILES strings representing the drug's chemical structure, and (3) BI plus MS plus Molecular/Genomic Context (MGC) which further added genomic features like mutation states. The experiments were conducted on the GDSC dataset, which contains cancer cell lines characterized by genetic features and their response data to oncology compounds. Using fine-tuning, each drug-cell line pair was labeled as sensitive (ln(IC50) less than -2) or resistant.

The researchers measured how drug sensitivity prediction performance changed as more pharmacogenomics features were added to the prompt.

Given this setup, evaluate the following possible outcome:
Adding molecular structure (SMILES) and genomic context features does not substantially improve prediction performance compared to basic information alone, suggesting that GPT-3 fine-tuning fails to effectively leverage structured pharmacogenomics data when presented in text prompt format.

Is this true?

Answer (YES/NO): YES